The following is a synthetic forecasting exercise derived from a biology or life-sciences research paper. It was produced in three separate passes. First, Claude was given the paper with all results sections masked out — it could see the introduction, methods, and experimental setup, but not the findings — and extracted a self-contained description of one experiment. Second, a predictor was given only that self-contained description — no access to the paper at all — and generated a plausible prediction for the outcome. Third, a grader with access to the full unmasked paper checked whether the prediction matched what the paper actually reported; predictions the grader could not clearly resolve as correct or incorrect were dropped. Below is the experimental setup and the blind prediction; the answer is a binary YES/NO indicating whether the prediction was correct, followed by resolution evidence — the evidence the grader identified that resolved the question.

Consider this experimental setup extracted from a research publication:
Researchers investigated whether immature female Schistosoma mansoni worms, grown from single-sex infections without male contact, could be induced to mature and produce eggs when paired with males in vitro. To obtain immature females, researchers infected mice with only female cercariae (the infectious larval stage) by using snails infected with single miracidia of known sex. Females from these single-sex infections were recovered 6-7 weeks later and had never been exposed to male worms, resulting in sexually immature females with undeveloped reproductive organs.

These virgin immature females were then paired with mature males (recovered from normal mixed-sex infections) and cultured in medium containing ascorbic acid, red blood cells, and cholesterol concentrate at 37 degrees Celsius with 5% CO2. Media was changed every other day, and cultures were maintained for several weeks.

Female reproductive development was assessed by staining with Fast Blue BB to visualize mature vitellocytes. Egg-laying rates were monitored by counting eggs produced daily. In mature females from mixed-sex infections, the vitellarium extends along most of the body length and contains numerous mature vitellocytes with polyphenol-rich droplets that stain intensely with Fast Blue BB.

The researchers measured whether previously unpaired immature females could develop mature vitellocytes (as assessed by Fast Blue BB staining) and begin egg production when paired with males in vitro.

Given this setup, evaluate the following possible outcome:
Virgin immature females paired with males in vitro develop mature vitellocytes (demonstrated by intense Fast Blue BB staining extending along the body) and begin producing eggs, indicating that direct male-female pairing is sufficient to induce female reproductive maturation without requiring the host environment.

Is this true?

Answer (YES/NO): YES